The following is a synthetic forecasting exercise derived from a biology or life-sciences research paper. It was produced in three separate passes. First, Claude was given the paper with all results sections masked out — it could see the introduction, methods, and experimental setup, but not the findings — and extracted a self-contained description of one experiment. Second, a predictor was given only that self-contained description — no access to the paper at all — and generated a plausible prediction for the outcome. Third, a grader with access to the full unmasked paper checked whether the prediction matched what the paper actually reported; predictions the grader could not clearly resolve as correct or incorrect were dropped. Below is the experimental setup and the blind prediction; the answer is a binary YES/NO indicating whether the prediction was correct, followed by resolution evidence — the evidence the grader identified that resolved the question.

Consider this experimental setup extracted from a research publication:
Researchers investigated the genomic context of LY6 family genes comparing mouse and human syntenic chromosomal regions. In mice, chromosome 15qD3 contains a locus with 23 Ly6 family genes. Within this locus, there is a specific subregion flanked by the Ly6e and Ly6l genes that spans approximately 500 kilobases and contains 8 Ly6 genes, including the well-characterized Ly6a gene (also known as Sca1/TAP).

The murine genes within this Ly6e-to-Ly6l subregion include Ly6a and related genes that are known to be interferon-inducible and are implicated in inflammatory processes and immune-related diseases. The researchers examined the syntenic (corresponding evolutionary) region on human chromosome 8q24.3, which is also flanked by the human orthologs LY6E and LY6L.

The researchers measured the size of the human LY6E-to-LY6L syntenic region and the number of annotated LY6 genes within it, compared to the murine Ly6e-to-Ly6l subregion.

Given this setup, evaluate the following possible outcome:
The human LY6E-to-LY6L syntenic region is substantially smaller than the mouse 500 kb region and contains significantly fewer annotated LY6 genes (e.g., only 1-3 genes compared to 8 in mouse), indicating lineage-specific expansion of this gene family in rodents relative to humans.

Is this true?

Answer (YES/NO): YES